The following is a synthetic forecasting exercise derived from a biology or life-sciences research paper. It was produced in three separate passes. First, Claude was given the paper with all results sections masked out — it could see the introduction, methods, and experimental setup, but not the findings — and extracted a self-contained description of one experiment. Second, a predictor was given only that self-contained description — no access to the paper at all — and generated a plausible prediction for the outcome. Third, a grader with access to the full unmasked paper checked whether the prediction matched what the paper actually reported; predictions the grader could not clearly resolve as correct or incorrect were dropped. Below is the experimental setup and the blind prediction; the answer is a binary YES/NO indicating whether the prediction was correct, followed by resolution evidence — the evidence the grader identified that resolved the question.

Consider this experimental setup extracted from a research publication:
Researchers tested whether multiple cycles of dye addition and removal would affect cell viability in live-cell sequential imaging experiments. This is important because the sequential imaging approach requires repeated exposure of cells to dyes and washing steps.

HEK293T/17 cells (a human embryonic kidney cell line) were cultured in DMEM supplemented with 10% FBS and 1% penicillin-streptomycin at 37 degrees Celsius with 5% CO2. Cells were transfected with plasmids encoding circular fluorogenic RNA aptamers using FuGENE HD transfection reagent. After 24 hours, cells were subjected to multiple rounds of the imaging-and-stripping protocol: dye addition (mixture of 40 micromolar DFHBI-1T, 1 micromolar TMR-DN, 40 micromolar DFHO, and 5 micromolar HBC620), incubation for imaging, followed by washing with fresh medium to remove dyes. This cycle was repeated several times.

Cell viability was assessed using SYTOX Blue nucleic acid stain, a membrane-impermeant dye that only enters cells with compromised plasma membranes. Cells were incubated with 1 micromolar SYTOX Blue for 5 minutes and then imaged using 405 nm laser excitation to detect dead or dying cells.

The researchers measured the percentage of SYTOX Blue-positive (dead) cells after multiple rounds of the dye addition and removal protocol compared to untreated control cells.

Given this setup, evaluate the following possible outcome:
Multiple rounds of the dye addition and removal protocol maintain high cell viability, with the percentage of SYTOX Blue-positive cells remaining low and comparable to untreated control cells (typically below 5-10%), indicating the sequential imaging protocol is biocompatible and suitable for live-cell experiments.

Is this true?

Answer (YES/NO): YES